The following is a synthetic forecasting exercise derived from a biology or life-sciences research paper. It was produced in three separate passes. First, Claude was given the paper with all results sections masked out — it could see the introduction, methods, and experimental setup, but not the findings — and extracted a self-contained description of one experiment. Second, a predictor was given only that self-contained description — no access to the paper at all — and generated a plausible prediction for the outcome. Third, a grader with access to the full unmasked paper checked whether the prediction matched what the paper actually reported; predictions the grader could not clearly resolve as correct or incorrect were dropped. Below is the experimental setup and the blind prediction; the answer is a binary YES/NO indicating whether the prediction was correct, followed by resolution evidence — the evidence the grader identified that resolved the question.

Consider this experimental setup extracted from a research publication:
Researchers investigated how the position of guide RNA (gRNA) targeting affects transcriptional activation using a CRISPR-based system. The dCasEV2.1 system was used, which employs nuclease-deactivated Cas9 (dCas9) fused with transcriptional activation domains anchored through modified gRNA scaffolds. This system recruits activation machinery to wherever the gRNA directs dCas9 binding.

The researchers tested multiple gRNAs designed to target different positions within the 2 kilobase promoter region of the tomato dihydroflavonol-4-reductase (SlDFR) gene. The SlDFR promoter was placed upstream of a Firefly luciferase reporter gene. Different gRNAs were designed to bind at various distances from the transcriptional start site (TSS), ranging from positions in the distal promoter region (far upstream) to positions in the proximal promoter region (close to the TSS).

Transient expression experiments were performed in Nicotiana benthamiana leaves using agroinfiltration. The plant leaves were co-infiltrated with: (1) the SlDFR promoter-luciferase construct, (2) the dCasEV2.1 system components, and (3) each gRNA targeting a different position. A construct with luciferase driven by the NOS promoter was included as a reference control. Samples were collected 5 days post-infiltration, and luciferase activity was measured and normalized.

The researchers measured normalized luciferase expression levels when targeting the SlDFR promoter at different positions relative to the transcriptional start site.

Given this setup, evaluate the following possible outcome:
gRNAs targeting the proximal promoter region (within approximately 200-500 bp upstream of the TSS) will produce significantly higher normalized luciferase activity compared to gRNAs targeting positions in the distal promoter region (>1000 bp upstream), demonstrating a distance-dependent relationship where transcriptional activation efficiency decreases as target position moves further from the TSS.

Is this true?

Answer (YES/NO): NO